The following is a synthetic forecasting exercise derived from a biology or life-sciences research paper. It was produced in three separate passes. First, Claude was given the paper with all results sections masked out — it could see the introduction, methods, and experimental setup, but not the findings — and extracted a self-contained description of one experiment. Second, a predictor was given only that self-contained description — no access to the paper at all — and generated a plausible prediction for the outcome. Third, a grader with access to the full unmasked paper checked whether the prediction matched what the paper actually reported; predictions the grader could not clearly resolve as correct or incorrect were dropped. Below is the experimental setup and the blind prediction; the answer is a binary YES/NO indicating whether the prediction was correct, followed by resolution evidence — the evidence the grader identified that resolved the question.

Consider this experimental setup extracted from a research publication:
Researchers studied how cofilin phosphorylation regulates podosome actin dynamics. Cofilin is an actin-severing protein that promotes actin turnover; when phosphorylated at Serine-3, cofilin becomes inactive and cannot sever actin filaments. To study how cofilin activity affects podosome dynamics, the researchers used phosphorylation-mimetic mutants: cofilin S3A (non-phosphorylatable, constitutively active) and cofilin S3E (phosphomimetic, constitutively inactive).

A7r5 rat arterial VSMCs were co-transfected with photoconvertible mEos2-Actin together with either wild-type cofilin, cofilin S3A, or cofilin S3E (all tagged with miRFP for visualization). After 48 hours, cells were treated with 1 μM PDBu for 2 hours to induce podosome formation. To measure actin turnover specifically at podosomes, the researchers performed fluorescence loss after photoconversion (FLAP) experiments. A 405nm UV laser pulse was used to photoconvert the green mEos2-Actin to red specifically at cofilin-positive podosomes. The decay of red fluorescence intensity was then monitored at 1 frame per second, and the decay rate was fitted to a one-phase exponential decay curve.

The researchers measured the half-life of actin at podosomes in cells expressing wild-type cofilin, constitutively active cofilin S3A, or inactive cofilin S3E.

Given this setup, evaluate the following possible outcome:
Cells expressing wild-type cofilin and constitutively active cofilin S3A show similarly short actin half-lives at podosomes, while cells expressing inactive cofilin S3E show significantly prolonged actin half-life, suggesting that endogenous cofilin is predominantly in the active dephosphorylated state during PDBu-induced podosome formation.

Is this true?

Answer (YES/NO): NO